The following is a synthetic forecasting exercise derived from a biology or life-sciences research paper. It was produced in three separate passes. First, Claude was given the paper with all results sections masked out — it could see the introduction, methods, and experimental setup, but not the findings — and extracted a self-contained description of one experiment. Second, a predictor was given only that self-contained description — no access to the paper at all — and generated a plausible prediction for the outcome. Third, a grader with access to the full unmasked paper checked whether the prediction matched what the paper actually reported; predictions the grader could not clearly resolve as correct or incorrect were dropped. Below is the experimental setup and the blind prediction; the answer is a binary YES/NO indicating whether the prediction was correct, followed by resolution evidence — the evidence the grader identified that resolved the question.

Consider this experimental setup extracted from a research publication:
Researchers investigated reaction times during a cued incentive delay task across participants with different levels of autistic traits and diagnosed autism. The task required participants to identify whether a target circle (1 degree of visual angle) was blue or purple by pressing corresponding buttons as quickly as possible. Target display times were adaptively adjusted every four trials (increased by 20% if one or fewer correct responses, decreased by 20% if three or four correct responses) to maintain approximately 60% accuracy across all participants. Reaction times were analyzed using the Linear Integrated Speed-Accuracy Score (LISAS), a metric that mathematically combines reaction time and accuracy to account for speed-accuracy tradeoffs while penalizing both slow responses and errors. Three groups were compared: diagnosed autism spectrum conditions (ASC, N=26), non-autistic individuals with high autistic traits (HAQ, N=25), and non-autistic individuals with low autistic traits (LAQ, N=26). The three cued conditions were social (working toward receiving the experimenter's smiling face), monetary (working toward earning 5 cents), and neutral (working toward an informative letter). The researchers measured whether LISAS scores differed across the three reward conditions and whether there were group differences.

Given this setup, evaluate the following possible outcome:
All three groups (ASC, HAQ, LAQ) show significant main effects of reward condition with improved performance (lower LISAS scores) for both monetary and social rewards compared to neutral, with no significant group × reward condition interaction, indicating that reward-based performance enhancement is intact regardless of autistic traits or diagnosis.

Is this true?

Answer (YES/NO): NO